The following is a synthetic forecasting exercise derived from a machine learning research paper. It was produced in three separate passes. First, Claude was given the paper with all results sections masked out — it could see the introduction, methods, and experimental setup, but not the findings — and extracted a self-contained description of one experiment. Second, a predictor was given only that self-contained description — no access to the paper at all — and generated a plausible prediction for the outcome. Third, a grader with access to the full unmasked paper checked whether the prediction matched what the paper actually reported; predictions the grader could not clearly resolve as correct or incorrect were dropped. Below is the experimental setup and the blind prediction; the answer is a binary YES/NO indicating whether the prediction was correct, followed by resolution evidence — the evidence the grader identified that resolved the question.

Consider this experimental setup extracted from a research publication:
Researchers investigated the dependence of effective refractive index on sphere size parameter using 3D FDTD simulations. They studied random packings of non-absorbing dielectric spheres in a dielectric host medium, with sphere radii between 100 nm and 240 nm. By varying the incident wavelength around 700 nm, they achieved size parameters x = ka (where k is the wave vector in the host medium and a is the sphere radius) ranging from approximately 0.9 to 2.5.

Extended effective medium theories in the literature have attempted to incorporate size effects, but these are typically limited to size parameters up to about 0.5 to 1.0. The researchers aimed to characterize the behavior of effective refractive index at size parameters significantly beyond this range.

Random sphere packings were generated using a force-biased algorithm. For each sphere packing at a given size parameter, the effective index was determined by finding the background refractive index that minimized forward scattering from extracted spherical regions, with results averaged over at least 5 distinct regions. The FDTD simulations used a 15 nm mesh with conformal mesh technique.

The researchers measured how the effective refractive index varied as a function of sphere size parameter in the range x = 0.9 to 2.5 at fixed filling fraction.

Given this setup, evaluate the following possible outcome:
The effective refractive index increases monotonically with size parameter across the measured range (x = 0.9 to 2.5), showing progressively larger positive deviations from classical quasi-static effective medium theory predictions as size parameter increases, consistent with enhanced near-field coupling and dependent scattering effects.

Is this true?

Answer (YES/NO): NO